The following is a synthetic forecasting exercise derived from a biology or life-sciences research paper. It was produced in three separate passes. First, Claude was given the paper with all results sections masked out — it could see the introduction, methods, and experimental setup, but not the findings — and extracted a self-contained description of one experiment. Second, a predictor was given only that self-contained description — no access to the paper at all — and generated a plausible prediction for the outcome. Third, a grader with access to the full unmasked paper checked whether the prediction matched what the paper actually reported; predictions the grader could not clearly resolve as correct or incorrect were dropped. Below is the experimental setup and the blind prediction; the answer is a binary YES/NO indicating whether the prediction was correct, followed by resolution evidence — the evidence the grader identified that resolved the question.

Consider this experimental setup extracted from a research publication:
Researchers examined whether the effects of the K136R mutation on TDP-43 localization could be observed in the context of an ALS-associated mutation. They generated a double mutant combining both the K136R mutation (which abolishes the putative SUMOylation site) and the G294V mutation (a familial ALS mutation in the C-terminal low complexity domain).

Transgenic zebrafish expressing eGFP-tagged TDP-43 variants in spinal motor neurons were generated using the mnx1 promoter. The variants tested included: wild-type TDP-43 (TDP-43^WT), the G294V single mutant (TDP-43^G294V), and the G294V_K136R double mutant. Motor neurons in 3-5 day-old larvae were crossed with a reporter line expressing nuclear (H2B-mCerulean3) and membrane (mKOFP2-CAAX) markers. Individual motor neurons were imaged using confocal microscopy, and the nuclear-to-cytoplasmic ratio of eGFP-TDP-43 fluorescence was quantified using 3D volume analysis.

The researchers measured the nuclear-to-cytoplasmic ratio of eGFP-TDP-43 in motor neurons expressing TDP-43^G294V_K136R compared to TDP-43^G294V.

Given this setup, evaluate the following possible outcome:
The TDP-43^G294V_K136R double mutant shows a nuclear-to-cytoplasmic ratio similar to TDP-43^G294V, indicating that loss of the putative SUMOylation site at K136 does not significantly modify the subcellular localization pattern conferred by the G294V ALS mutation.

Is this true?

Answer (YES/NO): NO